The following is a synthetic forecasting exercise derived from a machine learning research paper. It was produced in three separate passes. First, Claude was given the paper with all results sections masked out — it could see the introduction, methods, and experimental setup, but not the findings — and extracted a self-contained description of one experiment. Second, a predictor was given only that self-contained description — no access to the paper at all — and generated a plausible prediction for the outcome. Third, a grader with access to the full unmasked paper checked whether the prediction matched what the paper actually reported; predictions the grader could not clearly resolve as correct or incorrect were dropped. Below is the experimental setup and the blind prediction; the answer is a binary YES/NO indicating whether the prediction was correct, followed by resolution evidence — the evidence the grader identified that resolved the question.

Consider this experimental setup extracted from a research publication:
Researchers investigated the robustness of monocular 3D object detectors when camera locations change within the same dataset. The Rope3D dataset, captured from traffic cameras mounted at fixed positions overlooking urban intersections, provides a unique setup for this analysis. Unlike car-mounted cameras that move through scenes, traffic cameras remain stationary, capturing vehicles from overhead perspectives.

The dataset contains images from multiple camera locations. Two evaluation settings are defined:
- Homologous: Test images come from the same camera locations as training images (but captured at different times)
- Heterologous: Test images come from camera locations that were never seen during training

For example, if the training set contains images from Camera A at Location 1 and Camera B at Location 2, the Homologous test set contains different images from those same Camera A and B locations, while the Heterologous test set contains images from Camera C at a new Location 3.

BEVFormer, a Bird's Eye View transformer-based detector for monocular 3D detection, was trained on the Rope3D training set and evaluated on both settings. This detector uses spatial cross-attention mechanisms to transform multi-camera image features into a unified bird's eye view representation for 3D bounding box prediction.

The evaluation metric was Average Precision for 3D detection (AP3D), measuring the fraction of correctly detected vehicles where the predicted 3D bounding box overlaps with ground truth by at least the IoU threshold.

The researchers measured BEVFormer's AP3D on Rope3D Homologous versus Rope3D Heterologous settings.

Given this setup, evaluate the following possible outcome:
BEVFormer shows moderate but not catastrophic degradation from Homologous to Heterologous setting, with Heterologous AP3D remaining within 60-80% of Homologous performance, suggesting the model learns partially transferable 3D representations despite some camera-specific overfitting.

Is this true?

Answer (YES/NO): NO